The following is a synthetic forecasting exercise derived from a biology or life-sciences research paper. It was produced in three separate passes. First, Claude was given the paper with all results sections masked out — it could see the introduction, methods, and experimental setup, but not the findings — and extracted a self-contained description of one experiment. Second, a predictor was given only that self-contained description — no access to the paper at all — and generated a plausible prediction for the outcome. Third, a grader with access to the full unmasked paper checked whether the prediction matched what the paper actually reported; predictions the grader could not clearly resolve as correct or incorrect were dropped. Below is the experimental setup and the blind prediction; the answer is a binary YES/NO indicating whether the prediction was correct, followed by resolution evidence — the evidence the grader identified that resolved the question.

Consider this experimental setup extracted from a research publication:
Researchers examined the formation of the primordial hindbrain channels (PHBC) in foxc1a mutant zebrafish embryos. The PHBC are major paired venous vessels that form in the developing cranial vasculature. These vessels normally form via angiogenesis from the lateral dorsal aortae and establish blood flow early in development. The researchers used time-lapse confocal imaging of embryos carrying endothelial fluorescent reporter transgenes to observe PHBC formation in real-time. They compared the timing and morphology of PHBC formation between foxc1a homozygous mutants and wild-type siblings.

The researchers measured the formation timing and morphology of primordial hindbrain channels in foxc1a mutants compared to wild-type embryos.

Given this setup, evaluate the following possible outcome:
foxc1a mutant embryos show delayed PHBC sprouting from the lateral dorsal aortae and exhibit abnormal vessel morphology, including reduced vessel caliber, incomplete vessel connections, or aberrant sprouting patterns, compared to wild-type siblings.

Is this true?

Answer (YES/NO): NO